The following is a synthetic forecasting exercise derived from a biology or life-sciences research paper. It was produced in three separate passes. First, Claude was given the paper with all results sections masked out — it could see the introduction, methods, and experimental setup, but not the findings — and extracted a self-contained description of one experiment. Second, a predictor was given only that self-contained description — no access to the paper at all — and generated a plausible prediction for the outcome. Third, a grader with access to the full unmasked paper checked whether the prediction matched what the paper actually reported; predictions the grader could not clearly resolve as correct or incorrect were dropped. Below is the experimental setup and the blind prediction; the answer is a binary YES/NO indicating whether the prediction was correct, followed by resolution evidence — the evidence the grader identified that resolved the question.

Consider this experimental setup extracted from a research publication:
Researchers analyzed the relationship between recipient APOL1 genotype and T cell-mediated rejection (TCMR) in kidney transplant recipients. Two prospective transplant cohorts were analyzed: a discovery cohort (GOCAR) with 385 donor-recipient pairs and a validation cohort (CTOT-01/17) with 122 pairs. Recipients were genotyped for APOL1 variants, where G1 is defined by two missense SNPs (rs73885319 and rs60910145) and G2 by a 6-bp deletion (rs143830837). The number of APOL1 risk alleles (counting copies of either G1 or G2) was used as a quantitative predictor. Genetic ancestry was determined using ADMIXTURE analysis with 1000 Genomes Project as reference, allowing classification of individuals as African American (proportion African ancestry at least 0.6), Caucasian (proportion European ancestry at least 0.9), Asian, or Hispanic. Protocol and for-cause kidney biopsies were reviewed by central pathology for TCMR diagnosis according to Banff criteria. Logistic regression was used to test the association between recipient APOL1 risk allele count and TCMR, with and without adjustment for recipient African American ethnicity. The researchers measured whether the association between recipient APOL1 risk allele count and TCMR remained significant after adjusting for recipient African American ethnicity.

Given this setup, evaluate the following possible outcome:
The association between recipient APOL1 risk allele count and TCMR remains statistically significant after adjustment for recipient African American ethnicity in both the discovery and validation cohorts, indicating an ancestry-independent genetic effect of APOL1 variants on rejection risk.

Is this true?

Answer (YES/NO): NO